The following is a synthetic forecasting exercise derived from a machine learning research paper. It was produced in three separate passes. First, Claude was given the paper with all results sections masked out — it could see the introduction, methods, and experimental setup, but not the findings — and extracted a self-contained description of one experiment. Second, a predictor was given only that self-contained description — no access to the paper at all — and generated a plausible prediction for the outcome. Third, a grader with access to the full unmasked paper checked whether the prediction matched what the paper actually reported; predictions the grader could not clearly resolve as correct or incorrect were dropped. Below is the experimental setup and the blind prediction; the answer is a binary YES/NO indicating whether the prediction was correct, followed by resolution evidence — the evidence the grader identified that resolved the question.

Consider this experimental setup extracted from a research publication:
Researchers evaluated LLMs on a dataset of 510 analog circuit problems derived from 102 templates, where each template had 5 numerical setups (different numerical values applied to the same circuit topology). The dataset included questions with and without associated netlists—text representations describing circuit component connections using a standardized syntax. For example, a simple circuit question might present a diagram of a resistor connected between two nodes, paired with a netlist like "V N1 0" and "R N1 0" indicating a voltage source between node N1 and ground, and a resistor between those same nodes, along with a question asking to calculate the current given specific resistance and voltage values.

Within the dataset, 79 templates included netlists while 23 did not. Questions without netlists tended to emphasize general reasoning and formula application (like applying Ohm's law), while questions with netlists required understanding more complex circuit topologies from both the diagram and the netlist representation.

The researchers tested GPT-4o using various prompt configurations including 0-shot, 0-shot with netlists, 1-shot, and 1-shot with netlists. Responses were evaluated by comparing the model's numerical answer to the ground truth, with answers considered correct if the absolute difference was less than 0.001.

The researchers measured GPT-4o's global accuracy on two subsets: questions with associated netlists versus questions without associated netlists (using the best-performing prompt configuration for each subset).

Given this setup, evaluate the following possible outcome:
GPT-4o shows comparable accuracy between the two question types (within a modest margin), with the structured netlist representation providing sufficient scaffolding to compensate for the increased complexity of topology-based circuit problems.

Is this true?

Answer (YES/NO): NO